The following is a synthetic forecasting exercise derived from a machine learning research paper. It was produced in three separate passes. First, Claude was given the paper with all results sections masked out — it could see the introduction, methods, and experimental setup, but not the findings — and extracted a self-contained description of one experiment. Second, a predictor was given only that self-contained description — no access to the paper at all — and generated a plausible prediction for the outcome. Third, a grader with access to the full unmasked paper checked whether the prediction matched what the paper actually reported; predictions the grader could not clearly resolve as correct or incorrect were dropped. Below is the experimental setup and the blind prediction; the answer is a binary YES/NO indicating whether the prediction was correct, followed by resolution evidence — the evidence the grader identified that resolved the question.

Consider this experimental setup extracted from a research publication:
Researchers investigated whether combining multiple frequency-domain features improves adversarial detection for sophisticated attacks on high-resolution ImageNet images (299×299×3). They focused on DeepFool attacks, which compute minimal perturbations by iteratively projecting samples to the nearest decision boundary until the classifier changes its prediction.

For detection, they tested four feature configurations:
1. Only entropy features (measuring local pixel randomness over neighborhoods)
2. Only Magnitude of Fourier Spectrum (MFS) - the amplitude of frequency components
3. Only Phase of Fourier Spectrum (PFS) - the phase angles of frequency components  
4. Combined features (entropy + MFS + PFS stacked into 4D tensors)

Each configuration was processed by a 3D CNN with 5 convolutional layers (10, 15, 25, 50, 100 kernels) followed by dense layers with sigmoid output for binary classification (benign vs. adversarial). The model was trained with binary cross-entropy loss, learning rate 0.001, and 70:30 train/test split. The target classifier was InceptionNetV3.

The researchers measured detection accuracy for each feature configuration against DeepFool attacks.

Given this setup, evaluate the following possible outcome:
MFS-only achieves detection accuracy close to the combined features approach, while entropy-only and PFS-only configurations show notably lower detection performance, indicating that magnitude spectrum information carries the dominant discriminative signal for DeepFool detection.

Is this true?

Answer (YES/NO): NO